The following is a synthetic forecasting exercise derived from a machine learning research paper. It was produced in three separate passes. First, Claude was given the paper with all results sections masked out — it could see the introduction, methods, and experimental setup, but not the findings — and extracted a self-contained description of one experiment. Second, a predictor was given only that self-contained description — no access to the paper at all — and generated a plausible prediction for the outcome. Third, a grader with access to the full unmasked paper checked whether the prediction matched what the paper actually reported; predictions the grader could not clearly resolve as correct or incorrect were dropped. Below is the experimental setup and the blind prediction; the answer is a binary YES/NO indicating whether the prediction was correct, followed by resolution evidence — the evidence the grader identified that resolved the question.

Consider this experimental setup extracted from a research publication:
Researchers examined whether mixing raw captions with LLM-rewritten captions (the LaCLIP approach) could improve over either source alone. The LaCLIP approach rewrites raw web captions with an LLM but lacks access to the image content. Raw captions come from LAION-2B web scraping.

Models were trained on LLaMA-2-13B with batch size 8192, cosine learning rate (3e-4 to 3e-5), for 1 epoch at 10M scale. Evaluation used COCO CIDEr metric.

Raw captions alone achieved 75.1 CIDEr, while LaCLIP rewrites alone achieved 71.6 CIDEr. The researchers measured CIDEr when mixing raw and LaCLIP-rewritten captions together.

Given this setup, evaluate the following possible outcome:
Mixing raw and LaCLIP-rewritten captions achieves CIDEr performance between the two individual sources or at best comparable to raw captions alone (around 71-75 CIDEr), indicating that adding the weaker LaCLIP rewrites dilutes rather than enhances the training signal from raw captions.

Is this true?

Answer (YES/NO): YES